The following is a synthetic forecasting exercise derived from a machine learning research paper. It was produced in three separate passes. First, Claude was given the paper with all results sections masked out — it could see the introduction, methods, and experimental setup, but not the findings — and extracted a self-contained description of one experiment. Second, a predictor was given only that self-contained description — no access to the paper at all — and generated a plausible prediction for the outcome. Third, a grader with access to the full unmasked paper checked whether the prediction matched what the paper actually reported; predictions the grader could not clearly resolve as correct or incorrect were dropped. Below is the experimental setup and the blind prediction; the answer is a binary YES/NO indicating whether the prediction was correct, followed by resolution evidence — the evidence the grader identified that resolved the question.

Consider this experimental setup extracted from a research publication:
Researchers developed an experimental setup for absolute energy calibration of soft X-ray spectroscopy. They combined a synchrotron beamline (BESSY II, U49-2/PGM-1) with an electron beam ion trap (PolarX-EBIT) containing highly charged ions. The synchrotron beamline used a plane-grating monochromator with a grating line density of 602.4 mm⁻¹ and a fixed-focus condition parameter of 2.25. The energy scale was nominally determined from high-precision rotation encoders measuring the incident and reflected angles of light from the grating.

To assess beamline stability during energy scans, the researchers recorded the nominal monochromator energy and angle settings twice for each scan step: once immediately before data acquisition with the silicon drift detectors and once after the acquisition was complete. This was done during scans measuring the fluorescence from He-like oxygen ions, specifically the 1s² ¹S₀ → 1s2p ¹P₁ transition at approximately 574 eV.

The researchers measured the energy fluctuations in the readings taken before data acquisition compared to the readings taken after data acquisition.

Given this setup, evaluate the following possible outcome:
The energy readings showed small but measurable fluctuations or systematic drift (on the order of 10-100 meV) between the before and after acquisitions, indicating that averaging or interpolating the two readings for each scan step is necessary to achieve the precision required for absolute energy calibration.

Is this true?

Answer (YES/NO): NO